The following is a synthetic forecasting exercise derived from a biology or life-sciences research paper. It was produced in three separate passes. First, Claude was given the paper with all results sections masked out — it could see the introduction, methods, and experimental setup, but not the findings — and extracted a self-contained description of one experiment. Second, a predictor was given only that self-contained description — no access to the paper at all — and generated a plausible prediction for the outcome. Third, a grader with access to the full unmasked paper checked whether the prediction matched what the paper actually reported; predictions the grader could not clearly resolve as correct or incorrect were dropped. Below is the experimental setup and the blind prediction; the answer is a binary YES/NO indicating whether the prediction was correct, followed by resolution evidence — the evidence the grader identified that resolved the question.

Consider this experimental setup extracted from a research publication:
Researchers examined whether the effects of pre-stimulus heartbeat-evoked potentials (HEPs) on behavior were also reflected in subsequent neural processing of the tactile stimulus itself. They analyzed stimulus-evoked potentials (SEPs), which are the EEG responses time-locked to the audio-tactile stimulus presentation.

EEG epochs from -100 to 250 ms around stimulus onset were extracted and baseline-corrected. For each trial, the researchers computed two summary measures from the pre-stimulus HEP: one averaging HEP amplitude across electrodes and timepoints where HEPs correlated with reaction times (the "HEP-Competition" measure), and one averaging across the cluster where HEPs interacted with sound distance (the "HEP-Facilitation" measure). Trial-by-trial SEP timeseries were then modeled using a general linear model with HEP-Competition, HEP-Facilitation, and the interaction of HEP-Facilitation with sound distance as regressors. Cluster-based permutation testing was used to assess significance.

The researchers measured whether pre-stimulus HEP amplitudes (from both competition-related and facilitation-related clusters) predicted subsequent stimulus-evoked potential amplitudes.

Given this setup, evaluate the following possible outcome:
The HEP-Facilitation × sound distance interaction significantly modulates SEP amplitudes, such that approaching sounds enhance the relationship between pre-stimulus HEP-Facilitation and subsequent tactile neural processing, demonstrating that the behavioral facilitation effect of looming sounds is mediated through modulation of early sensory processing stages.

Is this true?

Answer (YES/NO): NO